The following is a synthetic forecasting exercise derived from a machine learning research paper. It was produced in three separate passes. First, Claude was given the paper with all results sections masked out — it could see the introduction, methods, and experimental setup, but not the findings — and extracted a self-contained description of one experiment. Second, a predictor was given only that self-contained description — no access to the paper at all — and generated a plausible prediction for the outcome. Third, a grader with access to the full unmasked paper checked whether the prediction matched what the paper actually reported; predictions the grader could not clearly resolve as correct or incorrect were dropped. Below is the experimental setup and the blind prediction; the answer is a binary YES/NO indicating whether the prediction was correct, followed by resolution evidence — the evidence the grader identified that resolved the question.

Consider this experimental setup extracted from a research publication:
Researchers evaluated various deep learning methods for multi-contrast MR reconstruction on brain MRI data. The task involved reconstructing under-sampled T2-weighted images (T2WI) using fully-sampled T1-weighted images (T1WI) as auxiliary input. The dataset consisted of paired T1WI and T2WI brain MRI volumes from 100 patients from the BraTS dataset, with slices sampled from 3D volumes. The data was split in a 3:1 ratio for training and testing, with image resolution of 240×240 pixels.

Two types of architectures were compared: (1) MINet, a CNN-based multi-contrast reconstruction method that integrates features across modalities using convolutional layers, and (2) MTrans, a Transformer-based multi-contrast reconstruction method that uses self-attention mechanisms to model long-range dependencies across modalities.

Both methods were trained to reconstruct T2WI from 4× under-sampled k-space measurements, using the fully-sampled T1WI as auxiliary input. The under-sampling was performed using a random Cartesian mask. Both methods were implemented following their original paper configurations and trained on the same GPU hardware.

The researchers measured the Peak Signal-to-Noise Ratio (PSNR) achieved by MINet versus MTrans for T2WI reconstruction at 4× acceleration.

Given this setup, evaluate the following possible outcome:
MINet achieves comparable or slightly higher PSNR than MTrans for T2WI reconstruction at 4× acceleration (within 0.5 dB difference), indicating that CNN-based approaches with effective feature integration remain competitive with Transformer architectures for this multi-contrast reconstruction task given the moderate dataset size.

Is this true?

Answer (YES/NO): NO